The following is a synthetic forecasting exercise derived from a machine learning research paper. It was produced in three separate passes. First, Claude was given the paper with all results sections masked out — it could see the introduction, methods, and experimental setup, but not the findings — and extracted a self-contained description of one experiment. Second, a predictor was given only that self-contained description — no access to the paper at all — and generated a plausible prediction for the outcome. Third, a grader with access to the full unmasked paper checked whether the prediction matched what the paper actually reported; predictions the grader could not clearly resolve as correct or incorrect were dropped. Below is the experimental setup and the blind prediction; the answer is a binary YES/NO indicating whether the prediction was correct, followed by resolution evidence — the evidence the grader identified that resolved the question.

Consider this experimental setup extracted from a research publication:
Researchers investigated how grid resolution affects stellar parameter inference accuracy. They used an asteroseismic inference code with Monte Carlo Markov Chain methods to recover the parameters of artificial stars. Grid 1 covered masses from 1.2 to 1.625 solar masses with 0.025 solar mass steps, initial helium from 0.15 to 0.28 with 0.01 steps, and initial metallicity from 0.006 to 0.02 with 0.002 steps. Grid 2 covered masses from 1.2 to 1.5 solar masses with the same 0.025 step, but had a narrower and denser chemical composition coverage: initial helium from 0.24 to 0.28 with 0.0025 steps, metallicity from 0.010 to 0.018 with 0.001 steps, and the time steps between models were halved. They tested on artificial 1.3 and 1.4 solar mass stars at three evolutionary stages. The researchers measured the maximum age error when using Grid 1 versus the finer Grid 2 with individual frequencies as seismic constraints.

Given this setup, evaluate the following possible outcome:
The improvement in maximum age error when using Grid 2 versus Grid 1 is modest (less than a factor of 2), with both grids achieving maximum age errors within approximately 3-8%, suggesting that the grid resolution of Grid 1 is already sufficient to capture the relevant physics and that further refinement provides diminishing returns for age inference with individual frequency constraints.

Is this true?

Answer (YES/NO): NO